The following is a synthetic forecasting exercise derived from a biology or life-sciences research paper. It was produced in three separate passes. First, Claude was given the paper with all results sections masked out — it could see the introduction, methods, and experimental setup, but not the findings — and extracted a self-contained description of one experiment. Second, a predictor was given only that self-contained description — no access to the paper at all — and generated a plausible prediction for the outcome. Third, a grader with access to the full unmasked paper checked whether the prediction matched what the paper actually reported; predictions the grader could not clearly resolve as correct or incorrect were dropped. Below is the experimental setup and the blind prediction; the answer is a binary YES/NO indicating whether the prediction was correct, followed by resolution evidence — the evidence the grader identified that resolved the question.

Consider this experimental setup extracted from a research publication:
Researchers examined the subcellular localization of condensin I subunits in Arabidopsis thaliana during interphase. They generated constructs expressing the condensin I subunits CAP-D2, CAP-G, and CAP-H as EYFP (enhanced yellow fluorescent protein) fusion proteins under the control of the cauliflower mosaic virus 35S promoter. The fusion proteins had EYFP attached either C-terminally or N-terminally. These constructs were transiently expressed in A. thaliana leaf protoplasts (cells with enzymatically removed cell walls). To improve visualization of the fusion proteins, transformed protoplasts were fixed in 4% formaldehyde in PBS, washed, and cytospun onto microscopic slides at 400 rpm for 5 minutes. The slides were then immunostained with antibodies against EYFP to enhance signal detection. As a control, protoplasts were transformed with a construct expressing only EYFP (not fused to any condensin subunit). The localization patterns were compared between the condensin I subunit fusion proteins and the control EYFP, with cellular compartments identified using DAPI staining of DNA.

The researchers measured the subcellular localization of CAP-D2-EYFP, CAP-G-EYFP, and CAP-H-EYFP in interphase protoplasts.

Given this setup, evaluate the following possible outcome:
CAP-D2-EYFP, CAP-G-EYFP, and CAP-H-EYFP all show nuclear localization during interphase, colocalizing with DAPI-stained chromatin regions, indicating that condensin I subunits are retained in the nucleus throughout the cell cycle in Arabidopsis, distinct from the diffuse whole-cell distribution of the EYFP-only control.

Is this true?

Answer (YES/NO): NO